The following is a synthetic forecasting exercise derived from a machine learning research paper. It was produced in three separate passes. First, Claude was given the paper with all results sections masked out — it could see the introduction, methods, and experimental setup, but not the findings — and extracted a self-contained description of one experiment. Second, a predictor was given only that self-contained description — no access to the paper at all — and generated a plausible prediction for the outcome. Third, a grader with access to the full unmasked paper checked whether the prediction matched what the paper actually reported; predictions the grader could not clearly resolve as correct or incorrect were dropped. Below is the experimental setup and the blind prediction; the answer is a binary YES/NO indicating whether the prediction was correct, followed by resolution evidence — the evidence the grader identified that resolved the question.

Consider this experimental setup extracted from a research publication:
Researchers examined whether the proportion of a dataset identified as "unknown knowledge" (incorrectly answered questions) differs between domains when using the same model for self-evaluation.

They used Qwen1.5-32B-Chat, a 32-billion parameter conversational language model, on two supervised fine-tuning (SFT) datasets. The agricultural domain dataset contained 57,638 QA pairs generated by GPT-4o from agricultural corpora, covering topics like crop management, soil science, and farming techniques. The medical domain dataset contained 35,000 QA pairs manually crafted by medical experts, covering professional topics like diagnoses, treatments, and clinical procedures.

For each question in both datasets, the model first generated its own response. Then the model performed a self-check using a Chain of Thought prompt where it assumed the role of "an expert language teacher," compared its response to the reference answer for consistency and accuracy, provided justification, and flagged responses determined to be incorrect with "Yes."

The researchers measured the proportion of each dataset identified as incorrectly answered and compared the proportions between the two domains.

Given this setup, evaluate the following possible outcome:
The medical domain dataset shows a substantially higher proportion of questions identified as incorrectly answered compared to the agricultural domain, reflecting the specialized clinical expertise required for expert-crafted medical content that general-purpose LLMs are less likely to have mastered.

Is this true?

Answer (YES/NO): YES